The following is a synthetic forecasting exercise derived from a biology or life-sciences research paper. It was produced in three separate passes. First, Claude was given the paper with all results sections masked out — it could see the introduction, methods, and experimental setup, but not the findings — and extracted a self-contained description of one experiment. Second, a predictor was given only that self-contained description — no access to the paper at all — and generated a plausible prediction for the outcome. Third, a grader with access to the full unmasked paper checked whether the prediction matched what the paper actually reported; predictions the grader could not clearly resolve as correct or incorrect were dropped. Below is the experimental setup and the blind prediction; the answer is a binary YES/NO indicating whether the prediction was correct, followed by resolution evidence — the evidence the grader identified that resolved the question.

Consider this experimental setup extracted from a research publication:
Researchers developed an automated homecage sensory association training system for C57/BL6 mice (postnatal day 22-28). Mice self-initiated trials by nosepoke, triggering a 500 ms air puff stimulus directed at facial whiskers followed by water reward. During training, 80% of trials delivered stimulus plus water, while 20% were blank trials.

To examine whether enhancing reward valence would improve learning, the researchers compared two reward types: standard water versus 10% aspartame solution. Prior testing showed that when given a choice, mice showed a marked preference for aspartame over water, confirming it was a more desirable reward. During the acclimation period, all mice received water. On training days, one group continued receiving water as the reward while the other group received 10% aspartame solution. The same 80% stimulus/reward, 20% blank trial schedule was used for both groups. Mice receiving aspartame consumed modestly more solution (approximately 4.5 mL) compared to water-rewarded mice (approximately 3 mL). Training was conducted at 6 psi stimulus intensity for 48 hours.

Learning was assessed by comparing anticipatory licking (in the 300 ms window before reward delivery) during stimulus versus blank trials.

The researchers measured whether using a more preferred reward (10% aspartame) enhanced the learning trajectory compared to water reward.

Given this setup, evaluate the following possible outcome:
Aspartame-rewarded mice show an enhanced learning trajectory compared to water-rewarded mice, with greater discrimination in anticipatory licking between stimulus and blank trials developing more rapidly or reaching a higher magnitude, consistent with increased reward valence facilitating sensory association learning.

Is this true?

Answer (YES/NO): NO